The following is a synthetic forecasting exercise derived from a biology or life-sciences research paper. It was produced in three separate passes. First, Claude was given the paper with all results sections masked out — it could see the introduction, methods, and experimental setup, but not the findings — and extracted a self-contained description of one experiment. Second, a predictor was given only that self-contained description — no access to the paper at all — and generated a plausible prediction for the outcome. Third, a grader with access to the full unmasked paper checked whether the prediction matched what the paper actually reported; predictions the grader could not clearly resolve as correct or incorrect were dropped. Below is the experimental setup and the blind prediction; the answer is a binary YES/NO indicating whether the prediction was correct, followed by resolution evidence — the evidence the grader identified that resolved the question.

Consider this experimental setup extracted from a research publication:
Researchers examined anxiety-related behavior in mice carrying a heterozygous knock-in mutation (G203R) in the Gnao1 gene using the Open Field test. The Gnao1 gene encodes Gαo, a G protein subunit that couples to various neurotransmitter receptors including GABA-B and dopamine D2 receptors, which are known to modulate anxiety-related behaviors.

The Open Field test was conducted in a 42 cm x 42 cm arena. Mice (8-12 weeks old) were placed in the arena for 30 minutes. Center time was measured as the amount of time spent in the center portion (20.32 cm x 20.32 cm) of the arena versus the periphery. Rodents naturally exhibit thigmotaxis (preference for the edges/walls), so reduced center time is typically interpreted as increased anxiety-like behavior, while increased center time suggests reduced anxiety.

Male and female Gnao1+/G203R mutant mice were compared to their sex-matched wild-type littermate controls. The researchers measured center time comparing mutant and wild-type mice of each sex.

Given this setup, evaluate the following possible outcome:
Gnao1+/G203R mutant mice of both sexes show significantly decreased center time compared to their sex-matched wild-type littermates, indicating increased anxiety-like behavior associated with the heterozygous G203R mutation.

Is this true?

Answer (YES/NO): NO